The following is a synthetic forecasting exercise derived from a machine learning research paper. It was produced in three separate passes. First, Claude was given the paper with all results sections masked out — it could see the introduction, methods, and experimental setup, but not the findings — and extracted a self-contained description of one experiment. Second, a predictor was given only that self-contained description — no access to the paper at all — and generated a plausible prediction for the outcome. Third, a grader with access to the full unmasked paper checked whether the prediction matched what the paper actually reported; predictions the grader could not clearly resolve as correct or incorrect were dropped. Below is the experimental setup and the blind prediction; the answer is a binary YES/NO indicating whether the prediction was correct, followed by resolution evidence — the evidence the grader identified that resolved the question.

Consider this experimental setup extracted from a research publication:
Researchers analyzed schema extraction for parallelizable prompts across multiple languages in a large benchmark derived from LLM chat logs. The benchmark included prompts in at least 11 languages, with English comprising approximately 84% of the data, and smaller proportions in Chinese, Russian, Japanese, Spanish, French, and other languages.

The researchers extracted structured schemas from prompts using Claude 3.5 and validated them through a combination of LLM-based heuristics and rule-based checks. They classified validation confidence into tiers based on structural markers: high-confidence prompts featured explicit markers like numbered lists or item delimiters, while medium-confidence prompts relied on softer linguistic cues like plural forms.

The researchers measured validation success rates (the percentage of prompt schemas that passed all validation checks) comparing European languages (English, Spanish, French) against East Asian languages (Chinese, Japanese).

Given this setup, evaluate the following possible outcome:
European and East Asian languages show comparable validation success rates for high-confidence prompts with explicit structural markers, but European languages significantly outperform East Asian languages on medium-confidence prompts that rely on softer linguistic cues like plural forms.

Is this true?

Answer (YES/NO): NO